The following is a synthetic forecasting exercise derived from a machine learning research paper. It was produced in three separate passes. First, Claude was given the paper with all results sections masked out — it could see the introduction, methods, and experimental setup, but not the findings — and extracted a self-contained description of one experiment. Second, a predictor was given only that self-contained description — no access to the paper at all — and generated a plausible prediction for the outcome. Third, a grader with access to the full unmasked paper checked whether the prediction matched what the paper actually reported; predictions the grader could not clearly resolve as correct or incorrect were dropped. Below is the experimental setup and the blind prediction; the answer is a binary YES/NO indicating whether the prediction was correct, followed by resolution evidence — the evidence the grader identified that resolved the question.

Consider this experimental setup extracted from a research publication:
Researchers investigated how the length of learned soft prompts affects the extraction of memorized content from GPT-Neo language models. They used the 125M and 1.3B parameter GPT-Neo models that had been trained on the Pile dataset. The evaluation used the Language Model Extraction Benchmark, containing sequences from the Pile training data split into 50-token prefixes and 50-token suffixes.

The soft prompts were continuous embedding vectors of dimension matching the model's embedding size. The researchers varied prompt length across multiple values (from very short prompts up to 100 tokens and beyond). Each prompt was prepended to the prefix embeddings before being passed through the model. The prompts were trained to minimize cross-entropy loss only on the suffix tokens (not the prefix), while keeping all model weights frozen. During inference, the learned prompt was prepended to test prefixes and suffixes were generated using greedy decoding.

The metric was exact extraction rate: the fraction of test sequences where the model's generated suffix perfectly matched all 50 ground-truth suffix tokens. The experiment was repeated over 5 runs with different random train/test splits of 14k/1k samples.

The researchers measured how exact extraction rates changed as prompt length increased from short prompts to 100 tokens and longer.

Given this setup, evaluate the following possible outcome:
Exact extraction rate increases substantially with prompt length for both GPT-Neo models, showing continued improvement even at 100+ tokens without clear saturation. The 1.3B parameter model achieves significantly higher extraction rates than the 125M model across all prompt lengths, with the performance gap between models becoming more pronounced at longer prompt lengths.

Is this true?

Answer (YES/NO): NO